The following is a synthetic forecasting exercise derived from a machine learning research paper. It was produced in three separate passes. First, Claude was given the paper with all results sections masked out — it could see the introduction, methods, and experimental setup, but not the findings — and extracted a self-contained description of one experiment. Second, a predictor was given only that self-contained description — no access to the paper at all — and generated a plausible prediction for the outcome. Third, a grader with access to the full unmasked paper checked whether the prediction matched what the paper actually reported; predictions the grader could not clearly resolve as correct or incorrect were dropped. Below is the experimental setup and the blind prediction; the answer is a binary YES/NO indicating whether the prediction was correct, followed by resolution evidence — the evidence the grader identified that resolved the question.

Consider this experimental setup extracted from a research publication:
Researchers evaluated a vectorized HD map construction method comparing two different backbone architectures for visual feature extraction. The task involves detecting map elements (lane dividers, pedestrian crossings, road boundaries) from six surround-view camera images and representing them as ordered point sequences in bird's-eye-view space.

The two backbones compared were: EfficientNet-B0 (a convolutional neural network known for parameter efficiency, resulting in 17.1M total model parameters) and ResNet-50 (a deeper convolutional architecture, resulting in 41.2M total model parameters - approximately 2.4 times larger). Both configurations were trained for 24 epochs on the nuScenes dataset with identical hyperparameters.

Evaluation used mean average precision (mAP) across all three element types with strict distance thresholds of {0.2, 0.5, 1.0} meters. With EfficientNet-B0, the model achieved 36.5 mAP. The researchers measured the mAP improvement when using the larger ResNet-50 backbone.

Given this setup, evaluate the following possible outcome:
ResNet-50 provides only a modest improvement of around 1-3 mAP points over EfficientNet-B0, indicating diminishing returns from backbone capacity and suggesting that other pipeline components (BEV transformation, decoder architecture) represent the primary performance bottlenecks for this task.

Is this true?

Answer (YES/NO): YES